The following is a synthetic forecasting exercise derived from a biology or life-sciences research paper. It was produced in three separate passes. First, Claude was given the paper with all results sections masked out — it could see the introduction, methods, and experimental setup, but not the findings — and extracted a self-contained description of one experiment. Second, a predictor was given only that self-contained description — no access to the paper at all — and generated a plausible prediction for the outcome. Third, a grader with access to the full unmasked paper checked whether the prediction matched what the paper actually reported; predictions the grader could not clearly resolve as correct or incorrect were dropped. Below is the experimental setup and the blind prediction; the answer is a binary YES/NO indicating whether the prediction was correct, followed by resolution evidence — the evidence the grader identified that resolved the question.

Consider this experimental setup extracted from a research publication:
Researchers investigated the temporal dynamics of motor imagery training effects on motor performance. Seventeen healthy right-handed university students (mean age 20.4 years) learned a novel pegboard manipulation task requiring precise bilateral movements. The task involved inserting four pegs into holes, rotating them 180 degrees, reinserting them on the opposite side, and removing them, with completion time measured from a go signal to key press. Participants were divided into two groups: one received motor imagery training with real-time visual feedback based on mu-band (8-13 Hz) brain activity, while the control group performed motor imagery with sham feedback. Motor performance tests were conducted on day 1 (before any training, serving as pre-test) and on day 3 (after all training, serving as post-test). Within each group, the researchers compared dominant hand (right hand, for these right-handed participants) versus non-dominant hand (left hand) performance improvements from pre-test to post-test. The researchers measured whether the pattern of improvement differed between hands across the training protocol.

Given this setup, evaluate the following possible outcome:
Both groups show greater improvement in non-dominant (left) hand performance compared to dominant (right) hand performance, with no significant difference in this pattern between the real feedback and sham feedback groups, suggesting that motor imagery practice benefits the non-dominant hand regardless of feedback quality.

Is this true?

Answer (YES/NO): NO